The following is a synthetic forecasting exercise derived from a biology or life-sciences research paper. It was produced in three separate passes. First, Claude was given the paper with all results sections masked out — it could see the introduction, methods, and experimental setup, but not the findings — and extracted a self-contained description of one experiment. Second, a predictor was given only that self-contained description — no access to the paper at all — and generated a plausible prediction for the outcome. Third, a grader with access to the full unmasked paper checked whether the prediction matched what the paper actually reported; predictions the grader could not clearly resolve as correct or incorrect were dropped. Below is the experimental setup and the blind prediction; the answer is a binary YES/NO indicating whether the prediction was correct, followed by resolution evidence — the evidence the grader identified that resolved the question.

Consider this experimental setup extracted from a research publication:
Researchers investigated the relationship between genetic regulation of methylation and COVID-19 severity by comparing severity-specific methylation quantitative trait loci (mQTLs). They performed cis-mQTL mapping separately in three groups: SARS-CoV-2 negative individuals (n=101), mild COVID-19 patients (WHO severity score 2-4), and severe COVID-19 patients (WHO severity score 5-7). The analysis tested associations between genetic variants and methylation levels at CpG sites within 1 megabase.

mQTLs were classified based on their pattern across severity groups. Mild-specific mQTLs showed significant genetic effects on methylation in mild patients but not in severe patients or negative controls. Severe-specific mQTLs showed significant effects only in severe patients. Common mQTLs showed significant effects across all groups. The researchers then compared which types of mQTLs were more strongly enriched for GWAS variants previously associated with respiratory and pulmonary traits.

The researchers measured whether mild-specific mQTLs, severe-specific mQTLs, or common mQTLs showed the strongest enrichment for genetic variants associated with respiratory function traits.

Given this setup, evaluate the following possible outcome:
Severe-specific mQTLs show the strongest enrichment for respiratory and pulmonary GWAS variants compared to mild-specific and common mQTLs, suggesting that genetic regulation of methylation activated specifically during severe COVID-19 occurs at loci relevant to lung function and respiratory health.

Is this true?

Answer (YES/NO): NO